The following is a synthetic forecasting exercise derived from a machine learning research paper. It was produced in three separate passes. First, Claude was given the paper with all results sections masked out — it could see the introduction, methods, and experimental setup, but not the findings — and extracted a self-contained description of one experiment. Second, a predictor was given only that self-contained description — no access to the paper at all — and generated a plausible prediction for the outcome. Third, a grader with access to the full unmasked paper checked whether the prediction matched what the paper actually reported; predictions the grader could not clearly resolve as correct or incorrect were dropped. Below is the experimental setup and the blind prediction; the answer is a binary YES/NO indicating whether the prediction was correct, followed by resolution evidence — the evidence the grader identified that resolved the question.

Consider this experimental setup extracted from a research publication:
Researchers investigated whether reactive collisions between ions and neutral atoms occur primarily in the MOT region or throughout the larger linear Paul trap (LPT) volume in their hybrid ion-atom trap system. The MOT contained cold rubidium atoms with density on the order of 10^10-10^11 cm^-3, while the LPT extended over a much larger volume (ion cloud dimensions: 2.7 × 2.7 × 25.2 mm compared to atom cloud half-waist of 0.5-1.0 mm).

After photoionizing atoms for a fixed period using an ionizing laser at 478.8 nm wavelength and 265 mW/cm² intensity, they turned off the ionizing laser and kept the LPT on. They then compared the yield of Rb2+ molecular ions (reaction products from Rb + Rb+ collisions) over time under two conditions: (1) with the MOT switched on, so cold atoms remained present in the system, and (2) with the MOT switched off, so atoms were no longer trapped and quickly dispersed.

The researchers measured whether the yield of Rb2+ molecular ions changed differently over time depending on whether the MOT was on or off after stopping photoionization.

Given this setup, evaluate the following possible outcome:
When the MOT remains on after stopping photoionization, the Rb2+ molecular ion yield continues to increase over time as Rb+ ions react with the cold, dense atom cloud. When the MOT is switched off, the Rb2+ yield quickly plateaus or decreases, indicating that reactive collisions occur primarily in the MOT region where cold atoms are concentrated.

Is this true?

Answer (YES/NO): NO